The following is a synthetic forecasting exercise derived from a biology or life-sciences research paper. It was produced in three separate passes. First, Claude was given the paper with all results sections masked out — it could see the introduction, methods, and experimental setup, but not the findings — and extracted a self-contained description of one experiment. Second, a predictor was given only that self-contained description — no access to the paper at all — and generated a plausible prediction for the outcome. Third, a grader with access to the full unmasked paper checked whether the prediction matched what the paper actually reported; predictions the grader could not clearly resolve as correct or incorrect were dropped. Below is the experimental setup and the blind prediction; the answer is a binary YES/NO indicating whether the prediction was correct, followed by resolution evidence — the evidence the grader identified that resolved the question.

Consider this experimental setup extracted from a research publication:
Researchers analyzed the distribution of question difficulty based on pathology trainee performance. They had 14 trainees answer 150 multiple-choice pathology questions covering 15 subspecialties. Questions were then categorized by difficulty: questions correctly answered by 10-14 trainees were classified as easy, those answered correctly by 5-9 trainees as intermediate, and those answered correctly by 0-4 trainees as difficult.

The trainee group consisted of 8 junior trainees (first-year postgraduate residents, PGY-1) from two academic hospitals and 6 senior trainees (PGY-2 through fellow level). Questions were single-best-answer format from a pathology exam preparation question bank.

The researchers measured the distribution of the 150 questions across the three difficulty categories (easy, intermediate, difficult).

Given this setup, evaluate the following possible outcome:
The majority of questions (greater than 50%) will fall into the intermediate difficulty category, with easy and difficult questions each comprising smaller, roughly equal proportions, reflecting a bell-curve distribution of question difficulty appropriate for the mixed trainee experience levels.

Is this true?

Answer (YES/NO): YES